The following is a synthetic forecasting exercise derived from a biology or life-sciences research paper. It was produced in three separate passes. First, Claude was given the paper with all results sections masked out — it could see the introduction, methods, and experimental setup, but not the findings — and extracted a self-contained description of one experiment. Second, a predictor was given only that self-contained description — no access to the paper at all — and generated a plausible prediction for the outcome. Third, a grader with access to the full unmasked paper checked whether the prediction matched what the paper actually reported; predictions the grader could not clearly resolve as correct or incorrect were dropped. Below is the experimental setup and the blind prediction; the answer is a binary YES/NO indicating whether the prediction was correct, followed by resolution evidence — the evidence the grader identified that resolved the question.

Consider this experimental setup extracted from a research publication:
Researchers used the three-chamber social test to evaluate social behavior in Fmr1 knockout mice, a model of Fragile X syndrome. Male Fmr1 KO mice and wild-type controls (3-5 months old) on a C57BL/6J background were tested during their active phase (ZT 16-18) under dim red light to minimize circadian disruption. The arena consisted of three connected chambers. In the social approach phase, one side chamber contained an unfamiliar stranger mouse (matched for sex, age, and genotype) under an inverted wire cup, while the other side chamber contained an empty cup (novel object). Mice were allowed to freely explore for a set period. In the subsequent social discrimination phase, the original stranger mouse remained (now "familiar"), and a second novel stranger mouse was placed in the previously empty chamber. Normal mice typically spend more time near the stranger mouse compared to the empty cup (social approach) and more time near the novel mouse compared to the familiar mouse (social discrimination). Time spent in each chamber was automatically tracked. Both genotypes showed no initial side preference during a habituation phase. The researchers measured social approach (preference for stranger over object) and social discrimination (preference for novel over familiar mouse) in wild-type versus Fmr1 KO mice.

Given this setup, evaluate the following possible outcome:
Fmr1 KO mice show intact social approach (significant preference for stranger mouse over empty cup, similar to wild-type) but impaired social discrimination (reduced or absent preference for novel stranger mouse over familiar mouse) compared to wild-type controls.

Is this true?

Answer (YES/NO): NO